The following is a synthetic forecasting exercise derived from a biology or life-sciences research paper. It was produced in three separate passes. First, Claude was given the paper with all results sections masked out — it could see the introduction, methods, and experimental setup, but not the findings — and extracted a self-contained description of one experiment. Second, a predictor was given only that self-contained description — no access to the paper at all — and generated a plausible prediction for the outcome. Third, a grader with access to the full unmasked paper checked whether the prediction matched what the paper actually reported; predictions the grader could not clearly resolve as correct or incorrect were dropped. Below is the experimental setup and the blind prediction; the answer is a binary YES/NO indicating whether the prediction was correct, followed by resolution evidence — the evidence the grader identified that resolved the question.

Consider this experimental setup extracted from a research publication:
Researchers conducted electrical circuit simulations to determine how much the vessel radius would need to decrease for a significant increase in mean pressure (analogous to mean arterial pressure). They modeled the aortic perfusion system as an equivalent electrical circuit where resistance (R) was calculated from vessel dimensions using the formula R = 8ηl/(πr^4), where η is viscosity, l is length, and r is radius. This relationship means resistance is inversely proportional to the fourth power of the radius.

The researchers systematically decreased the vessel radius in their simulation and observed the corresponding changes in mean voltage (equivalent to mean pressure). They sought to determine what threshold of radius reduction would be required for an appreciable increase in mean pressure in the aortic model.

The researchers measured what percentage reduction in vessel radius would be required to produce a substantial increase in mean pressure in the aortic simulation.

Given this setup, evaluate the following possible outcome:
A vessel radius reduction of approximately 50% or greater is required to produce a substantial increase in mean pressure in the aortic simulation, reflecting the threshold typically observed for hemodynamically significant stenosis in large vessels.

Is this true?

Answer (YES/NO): NO